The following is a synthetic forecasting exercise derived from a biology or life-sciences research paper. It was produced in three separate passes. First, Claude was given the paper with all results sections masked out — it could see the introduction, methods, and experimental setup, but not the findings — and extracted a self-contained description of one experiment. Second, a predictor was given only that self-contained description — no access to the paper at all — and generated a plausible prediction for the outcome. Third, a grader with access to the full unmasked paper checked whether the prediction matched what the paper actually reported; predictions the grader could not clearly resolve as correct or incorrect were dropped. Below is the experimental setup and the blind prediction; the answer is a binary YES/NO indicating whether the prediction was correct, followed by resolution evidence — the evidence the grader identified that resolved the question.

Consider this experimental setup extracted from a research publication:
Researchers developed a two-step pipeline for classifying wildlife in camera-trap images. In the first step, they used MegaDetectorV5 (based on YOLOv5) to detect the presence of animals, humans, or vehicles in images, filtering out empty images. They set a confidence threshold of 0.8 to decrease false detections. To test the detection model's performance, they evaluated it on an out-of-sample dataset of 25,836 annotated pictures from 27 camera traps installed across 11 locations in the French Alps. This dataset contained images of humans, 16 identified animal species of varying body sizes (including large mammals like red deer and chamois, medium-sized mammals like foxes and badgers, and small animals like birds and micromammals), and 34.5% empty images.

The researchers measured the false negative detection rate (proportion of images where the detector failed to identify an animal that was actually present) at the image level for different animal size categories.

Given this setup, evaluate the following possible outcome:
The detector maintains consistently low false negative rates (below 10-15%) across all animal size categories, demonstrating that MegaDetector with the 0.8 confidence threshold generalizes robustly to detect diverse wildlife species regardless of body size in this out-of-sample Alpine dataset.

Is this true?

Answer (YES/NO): NO